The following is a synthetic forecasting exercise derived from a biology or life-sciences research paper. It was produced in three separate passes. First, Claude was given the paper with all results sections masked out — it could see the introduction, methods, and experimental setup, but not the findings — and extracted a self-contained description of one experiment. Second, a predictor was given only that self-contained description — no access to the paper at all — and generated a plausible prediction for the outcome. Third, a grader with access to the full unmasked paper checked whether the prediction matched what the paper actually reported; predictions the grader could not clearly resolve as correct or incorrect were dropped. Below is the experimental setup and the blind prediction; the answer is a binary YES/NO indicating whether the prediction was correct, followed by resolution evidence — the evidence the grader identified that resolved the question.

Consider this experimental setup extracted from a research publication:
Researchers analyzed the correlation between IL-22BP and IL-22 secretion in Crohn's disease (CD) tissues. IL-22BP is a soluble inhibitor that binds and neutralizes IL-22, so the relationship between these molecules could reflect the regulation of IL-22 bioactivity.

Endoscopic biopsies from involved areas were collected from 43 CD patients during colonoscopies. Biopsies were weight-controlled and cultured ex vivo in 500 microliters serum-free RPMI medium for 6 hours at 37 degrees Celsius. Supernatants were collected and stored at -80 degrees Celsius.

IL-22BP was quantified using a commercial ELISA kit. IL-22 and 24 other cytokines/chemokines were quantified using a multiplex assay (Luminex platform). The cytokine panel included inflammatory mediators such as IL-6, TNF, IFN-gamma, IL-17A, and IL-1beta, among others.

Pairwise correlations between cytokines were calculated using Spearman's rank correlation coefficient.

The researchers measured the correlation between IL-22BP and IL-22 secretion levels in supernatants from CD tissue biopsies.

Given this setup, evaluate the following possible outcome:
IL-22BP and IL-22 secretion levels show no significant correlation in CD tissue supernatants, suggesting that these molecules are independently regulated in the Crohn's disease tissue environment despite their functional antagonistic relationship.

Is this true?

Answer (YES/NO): NO